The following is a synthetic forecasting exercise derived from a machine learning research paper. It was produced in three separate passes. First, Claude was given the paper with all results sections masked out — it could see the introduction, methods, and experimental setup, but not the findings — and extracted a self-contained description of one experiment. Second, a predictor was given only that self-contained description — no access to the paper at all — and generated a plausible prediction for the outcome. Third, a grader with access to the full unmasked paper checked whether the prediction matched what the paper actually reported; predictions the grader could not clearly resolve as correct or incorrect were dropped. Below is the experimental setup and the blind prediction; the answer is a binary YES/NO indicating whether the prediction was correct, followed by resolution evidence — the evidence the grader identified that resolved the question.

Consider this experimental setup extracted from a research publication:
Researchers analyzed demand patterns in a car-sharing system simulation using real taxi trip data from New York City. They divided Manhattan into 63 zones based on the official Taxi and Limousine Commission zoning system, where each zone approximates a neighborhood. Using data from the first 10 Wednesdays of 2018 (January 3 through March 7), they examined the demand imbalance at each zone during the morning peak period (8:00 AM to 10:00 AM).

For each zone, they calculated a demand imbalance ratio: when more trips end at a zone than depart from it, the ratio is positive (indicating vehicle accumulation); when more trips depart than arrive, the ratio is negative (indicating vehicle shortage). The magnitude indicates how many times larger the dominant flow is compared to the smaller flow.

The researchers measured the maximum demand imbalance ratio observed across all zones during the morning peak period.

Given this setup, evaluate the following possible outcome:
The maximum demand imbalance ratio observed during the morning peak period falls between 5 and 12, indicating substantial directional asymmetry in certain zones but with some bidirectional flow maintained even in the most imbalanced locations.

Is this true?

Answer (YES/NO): NO